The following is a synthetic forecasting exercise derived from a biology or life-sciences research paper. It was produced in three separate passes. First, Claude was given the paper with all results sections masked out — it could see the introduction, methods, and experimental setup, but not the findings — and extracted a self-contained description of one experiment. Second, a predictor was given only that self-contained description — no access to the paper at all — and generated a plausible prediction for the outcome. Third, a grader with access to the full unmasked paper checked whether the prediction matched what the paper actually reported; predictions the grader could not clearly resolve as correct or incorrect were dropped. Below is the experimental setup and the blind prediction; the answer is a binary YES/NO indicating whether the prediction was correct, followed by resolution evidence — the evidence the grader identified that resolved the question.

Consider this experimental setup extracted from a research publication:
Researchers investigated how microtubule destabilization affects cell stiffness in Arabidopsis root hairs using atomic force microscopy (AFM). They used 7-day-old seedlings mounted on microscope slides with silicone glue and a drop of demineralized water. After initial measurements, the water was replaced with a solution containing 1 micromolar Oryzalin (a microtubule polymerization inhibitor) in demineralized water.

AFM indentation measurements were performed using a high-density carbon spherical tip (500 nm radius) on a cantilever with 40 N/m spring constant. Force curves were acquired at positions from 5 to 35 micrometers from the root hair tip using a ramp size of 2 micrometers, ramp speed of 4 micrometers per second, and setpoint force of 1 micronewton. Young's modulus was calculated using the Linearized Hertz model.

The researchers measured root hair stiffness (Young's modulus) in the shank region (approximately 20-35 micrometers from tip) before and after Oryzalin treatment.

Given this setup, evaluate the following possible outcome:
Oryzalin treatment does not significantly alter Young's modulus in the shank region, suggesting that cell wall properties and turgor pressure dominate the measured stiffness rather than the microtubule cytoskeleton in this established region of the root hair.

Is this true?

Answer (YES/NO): YES